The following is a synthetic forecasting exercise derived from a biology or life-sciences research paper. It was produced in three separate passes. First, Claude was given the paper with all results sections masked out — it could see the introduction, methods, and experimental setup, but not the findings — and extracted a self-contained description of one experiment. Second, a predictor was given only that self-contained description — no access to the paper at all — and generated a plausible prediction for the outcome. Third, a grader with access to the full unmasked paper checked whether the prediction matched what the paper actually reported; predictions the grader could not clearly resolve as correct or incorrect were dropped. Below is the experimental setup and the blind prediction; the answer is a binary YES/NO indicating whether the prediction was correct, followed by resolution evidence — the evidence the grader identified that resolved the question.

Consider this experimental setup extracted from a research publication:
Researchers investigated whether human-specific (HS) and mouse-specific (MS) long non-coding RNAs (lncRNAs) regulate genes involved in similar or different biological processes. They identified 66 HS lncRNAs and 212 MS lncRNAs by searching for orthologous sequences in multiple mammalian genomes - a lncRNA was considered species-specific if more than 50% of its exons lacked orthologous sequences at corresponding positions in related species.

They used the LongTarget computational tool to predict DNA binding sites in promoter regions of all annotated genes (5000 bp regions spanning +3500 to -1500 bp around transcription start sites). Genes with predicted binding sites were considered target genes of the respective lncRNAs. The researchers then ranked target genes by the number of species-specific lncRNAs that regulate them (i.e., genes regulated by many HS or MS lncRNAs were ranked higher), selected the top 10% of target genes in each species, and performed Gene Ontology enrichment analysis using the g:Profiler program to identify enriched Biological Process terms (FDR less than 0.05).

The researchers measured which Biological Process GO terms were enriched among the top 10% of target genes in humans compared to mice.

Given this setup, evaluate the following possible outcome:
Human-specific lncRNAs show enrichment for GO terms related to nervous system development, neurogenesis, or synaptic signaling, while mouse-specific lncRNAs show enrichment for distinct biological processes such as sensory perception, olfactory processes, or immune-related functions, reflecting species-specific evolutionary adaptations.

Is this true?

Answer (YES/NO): YES